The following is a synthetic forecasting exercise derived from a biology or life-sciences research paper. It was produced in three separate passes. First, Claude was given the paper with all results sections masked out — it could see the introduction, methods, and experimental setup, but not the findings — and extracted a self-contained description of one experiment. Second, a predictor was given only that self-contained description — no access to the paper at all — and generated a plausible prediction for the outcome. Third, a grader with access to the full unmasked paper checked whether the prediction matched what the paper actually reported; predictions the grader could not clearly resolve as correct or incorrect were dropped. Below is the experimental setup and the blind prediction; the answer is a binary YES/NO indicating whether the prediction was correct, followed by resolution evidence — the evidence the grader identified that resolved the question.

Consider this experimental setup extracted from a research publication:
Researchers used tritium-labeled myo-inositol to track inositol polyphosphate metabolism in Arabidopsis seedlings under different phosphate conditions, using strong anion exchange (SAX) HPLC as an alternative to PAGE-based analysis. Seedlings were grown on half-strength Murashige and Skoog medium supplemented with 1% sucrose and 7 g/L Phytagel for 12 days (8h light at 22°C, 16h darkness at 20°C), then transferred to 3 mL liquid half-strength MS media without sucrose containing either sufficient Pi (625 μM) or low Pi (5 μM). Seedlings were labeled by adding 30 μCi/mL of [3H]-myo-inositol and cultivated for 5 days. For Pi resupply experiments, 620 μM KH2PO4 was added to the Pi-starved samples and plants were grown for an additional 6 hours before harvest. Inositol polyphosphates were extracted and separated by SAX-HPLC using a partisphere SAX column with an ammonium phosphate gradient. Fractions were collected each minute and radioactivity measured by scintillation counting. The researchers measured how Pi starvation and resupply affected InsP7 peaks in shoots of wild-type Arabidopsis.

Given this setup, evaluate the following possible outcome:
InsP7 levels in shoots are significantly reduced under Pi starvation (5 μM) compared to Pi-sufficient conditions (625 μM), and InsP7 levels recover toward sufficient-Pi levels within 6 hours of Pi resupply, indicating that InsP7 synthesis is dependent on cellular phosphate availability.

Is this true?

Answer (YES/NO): YES